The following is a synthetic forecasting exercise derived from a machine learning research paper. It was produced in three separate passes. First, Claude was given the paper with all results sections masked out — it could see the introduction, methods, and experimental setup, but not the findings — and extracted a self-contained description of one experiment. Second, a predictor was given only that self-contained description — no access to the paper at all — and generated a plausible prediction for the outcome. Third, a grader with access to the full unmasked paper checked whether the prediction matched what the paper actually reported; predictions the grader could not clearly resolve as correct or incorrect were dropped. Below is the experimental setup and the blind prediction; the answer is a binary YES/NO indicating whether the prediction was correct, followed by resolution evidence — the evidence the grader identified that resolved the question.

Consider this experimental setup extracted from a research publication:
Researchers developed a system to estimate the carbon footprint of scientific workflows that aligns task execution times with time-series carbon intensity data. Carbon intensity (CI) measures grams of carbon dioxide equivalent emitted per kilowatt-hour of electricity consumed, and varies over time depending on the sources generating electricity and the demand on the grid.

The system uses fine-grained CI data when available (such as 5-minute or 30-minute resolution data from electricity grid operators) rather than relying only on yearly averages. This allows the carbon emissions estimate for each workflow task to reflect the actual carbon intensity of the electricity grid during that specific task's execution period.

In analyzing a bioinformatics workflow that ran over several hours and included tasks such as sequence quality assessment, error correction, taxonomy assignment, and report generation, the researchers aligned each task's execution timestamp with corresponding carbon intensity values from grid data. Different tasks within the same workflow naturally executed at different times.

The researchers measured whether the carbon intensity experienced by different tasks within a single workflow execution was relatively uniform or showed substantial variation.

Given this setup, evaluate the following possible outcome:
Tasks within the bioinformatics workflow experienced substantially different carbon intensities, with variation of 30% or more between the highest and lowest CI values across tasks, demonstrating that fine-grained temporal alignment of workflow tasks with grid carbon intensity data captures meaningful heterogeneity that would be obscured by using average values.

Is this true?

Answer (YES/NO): YES